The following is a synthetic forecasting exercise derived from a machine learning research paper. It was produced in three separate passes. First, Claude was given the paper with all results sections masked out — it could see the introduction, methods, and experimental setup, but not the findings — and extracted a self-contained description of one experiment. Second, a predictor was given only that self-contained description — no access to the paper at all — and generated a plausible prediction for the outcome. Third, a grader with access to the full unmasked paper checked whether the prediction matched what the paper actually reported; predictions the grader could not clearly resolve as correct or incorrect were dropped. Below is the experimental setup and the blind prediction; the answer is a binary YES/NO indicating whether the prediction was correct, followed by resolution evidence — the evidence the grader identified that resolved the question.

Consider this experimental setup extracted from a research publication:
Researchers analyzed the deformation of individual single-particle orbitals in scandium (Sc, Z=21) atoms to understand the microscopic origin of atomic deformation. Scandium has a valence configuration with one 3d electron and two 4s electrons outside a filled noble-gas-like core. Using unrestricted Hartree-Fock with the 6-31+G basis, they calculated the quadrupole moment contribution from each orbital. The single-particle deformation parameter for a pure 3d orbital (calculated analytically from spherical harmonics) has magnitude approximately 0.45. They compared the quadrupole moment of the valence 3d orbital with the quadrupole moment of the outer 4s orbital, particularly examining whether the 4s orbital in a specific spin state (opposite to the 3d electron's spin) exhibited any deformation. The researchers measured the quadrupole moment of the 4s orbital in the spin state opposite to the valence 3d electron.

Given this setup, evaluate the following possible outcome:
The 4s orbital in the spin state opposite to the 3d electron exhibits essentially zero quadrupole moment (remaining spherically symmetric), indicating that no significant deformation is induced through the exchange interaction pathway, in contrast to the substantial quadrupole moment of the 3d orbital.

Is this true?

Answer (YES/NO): NO